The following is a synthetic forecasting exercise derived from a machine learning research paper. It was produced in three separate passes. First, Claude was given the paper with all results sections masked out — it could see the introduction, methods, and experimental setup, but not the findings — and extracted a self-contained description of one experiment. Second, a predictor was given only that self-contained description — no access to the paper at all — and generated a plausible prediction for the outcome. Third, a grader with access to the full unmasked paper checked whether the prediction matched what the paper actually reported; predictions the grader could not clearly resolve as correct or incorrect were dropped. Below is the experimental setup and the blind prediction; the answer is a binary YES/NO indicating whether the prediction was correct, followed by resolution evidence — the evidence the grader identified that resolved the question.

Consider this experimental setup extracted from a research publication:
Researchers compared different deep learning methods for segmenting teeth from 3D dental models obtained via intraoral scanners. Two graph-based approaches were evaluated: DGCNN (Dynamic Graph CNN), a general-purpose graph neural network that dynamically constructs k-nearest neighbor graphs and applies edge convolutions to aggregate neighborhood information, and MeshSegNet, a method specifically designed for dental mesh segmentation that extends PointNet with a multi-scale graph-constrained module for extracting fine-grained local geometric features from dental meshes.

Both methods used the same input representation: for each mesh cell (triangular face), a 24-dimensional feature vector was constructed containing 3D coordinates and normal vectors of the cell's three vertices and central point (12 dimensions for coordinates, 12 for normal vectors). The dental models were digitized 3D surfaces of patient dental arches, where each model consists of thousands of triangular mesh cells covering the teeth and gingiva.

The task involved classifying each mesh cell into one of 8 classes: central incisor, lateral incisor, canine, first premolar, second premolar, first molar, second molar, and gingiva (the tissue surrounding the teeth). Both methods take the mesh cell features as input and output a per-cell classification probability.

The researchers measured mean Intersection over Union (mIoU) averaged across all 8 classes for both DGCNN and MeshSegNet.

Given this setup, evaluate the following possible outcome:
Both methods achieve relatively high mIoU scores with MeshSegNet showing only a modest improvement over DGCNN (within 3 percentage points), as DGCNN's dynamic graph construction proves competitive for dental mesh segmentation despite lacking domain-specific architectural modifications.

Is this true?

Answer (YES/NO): YES